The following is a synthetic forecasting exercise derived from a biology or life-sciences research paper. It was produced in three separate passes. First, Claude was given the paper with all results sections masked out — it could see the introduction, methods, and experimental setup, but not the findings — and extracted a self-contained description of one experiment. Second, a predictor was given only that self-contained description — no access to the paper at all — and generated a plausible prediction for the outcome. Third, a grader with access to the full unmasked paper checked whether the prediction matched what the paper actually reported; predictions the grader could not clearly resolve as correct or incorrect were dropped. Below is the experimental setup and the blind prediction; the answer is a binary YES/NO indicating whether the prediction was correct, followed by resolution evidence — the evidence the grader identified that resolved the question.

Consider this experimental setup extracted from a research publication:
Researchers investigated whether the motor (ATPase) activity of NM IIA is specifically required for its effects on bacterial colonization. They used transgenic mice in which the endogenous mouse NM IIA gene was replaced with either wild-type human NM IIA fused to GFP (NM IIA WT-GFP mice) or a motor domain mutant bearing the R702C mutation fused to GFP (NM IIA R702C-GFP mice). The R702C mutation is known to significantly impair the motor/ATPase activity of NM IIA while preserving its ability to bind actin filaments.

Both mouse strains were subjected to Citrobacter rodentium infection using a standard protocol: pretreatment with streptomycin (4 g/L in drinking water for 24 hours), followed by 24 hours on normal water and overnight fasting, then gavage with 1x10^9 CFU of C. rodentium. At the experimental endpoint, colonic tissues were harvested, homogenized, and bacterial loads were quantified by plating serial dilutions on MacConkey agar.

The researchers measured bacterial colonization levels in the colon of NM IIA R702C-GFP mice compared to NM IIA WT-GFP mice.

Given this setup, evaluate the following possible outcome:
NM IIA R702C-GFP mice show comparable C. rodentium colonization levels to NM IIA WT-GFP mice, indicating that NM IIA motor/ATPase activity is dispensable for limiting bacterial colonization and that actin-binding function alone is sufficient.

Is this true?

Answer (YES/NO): NO